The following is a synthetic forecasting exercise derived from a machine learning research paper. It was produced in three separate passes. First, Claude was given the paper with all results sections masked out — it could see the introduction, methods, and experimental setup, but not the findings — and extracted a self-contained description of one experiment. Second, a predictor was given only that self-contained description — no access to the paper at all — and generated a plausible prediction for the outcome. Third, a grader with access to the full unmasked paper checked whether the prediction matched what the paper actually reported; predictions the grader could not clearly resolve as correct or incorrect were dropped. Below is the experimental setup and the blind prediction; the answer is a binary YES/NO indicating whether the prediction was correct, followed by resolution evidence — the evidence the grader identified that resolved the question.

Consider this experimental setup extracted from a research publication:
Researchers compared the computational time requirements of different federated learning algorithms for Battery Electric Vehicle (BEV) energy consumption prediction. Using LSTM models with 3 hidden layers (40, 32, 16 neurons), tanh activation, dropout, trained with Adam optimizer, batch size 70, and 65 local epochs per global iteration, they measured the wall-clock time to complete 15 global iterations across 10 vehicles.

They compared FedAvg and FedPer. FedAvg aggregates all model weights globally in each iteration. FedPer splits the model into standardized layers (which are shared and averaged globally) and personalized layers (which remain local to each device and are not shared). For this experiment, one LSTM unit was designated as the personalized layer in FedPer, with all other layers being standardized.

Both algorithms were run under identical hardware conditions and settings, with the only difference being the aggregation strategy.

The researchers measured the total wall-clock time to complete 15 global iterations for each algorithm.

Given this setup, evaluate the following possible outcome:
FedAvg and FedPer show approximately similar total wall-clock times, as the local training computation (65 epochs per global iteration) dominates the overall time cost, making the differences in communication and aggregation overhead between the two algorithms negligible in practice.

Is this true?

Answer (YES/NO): NO